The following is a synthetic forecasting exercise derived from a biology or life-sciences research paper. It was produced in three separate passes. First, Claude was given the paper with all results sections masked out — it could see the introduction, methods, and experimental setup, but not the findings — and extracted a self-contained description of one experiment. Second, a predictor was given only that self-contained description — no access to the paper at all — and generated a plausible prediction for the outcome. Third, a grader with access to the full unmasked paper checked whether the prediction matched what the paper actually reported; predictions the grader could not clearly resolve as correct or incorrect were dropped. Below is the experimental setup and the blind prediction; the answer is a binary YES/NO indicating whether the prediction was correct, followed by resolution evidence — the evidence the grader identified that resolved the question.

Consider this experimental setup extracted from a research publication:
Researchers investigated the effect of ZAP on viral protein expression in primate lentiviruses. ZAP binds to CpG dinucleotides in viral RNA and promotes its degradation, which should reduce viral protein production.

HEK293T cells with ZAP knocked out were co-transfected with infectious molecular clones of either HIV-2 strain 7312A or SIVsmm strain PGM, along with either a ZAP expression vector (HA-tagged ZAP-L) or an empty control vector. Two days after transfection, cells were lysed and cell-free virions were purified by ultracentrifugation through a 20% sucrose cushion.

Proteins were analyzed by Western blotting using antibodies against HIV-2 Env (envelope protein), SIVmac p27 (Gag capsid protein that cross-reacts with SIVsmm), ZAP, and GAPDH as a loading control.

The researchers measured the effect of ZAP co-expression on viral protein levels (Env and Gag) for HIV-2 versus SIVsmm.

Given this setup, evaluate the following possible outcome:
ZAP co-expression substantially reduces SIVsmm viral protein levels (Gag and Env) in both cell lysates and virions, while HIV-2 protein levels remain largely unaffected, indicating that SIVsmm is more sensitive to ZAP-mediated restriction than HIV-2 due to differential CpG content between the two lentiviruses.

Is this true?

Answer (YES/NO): NO